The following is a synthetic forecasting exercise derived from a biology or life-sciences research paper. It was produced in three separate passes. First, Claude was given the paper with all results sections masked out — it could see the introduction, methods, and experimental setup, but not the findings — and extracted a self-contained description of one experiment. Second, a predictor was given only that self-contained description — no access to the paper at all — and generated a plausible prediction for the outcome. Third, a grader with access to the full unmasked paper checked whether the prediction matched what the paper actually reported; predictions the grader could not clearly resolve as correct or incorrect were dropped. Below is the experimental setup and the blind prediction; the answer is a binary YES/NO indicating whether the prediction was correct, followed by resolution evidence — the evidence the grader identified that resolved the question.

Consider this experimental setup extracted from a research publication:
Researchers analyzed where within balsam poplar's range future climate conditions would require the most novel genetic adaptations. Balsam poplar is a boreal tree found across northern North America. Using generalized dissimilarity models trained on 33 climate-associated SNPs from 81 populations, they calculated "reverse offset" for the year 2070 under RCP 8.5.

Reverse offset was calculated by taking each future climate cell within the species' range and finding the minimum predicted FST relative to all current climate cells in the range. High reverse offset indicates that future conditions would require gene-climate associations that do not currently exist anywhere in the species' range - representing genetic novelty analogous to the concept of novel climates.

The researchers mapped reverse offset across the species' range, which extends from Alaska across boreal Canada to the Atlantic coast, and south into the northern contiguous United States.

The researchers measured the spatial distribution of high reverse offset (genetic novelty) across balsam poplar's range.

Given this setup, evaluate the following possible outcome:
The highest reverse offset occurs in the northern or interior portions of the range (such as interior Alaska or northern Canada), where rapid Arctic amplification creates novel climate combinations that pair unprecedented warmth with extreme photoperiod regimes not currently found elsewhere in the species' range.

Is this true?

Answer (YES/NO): NO